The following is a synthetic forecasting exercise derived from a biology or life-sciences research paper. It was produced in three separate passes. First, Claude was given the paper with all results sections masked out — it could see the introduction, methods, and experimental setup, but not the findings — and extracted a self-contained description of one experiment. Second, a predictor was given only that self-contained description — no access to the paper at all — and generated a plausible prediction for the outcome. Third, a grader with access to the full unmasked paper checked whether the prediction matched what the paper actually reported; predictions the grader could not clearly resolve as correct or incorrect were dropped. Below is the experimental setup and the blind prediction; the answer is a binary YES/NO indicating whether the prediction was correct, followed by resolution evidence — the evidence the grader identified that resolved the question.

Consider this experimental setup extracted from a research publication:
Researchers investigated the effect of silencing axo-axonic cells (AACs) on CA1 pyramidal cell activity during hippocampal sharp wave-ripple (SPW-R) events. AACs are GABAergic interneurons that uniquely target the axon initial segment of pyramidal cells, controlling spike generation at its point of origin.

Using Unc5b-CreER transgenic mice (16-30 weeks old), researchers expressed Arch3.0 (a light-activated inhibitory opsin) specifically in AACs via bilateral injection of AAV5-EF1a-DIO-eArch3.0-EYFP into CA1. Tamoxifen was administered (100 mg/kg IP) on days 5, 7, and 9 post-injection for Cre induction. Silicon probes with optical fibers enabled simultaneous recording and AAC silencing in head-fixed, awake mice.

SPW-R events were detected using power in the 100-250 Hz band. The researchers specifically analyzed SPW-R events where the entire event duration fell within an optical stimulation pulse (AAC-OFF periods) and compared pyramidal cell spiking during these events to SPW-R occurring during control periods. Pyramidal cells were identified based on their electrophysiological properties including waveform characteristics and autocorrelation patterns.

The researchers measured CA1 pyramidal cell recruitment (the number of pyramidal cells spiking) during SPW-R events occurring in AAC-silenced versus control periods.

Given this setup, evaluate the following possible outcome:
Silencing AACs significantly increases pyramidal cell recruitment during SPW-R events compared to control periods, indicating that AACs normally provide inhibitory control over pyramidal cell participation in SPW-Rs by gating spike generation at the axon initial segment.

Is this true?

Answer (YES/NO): YES